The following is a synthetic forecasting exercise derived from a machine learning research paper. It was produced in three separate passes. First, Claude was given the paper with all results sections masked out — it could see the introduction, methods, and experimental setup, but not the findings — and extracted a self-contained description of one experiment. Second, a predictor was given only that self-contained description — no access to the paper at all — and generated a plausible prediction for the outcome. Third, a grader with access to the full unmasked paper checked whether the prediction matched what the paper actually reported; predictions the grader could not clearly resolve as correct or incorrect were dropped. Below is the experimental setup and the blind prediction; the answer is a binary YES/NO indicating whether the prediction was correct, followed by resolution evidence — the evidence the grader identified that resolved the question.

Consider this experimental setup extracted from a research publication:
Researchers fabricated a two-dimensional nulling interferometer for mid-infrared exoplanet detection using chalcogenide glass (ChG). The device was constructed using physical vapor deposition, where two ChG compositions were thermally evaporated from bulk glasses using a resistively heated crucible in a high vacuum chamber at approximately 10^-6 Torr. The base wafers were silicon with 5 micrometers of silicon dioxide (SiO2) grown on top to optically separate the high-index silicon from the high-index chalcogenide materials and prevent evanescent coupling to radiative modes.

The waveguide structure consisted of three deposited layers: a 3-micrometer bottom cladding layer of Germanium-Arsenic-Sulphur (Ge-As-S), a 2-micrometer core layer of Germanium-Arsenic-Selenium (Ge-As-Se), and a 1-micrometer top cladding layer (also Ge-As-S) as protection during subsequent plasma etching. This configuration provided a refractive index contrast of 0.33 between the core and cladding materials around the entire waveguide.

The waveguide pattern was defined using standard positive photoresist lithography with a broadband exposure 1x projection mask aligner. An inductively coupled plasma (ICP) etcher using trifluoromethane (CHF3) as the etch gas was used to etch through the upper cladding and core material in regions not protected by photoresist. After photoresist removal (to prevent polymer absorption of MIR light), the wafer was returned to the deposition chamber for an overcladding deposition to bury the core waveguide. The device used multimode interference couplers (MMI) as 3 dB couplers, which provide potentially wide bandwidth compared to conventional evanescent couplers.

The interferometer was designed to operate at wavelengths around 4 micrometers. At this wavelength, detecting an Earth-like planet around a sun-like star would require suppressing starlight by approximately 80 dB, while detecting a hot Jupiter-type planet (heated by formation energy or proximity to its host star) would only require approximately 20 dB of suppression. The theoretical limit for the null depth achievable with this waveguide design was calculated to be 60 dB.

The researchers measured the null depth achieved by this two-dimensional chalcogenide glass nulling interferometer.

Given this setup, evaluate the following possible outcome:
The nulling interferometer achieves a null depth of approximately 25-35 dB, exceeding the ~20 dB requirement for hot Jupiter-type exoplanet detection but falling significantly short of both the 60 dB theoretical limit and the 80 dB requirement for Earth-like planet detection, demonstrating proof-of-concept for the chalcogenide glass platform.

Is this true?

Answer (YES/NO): NO